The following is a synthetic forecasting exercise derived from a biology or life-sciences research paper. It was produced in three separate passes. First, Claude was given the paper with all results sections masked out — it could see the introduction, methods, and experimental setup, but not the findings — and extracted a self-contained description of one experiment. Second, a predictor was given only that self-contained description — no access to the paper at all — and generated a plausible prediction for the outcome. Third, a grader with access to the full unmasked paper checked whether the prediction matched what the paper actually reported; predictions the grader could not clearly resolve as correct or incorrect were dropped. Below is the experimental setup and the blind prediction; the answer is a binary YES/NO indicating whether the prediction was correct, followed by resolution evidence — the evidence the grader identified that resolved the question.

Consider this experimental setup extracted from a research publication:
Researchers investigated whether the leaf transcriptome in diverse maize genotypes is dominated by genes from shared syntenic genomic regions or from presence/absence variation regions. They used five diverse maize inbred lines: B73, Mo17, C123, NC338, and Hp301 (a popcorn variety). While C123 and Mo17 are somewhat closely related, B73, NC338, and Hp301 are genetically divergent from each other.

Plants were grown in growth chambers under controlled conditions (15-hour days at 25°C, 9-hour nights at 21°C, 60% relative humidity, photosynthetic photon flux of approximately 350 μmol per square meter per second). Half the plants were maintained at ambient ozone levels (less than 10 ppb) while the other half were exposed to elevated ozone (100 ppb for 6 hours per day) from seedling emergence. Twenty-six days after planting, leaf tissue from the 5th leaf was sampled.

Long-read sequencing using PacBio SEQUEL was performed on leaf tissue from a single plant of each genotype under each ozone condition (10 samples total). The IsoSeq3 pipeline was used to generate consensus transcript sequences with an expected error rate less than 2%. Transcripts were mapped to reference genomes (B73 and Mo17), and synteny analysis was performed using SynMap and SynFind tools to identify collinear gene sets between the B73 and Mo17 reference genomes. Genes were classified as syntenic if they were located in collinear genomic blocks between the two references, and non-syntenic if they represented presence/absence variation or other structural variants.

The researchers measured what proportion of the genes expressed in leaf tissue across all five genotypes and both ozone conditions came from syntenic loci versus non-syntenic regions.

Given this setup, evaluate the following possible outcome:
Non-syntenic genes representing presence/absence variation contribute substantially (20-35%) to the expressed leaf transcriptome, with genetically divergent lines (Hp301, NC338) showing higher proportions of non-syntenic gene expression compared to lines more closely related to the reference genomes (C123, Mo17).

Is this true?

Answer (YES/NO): NO